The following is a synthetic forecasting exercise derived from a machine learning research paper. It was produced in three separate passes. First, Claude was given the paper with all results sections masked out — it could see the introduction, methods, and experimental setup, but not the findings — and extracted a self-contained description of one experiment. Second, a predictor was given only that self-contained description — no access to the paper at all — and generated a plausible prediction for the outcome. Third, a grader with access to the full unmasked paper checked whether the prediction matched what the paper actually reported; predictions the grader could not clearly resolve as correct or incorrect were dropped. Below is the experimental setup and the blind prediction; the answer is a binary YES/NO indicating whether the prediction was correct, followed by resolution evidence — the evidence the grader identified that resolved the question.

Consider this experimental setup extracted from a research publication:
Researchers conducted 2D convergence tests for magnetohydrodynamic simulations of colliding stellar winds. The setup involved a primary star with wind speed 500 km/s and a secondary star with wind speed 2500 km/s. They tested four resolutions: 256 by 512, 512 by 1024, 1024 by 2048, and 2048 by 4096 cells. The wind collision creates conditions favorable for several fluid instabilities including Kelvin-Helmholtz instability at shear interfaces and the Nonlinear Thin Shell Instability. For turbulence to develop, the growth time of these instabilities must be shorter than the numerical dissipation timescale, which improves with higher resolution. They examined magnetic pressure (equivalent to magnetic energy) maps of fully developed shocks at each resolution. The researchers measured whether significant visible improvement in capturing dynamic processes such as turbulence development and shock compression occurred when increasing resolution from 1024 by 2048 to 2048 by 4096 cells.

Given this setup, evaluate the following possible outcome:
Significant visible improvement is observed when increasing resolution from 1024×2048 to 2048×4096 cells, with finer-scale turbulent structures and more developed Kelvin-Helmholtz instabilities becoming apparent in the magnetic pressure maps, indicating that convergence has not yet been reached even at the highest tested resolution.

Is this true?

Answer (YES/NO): NO